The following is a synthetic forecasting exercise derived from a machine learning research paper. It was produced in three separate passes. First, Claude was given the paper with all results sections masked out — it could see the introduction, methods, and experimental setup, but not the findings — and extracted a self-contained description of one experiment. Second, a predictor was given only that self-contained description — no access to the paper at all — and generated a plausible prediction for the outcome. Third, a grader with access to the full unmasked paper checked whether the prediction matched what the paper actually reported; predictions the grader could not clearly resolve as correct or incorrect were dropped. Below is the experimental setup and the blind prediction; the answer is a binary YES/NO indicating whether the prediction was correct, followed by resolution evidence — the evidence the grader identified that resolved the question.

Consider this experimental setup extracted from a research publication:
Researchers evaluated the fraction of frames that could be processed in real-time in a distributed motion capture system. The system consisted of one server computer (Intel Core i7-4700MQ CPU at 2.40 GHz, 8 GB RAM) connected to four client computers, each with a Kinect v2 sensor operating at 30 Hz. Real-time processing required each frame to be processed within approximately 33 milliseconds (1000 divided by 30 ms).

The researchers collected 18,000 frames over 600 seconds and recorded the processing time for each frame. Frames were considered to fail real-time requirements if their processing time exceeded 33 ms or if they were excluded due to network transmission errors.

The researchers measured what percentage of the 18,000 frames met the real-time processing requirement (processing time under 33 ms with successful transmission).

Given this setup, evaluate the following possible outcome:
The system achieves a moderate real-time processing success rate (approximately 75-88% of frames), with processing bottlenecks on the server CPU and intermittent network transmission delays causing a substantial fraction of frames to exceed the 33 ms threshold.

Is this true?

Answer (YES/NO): NO